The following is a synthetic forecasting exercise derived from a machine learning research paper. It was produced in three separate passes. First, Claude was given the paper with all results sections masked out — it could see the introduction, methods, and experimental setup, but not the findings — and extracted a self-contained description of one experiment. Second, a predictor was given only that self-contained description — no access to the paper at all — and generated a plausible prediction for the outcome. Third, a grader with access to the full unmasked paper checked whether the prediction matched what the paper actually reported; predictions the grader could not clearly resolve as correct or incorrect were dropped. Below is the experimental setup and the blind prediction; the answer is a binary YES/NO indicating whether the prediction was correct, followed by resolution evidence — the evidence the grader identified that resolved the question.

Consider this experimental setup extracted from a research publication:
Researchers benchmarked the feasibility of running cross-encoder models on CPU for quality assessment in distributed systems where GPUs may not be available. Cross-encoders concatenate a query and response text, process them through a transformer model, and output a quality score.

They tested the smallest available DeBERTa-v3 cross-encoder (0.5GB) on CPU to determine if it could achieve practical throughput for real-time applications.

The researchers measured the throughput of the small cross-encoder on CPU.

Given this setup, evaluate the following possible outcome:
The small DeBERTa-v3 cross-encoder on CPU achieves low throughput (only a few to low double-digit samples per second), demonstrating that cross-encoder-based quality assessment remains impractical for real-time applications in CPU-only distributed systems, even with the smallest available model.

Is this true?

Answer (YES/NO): NO